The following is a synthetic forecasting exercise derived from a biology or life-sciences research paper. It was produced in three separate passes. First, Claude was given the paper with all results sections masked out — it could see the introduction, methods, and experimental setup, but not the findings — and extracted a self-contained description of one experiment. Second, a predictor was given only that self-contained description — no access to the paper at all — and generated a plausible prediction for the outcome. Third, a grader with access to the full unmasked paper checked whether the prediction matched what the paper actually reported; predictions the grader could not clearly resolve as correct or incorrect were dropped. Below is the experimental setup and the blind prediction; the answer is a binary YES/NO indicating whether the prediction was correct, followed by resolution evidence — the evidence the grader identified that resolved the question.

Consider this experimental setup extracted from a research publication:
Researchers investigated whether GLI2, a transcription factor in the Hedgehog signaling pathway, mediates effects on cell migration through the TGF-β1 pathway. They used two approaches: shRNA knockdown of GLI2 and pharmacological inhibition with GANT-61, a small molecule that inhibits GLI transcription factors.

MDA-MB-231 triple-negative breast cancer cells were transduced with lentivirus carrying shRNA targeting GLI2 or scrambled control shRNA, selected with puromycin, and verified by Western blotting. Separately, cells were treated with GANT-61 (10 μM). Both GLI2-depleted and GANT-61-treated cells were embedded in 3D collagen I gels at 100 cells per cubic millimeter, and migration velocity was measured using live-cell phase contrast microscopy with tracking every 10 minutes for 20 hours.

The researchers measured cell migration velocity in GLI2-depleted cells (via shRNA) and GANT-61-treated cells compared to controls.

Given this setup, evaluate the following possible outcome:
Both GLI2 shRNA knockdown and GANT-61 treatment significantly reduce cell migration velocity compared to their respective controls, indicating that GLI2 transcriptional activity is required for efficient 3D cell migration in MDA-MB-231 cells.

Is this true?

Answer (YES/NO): YES